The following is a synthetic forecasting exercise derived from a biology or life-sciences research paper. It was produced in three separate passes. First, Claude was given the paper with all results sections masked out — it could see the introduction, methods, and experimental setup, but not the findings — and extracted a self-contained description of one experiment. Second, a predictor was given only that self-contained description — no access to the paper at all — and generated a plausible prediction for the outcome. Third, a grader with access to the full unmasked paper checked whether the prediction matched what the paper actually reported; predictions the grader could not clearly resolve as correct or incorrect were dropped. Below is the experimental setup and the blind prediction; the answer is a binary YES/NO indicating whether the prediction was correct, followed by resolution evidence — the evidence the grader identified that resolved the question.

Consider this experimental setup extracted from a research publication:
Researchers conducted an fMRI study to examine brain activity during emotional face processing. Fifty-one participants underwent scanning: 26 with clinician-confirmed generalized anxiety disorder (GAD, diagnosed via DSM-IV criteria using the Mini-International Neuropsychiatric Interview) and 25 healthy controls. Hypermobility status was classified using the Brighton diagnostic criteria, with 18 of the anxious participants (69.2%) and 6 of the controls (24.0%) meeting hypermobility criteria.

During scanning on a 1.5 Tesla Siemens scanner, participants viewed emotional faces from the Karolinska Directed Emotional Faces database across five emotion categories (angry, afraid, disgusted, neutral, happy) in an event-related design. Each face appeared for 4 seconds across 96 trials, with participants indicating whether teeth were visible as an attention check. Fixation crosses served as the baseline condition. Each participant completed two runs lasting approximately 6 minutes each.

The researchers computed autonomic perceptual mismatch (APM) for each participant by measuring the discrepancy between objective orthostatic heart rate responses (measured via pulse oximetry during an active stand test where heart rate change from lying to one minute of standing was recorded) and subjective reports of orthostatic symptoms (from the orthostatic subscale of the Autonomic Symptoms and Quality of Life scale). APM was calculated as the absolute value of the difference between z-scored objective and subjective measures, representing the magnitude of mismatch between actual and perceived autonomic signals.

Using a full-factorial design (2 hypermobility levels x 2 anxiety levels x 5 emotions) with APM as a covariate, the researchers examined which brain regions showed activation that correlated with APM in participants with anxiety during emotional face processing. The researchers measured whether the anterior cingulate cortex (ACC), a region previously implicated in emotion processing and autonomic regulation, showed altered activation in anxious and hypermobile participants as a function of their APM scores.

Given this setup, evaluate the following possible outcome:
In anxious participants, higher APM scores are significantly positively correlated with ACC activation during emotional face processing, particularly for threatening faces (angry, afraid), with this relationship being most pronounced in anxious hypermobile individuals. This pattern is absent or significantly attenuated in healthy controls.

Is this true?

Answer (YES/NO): NO